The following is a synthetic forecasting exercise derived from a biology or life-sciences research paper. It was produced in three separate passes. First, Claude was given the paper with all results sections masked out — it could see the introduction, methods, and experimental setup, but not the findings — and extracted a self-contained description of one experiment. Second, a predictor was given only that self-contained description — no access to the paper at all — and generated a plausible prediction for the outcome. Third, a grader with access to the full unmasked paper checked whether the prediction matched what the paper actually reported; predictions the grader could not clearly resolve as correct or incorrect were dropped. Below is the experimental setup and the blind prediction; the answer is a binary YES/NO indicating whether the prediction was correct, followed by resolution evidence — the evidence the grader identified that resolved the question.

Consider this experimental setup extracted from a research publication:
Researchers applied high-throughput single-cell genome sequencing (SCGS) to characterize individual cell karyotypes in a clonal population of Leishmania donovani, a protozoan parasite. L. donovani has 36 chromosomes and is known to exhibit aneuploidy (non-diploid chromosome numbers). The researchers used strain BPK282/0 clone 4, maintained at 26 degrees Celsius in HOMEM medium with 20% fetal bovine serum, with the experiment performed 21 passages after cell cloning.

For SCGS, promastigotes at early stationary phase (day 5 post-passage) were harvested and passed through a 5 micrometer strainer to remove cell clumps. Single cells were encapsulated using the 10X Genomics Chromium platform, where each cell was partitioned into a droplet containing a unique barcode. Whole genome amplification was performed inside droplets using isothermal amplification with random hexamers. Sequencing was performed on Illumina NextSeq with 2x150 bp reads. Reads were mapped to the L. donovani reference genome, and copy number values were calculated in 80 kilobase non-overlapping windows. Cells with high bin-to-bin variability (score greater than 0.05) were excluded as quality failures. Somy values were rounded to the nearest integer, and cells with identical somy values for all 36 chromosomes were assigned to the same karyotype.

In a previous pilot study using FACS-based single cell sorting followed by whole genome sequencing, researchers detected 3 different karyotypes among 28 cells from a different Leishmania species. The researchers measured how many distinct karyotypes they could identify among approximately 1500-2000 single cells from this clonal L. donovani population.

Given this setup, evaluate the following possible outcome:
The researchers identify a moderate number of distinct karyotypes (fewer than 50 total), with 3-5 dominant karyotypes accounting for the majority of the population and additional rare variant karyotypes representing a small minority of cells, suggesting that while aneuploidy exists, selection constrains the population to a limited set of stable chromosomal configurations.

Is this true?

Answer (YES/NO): NO